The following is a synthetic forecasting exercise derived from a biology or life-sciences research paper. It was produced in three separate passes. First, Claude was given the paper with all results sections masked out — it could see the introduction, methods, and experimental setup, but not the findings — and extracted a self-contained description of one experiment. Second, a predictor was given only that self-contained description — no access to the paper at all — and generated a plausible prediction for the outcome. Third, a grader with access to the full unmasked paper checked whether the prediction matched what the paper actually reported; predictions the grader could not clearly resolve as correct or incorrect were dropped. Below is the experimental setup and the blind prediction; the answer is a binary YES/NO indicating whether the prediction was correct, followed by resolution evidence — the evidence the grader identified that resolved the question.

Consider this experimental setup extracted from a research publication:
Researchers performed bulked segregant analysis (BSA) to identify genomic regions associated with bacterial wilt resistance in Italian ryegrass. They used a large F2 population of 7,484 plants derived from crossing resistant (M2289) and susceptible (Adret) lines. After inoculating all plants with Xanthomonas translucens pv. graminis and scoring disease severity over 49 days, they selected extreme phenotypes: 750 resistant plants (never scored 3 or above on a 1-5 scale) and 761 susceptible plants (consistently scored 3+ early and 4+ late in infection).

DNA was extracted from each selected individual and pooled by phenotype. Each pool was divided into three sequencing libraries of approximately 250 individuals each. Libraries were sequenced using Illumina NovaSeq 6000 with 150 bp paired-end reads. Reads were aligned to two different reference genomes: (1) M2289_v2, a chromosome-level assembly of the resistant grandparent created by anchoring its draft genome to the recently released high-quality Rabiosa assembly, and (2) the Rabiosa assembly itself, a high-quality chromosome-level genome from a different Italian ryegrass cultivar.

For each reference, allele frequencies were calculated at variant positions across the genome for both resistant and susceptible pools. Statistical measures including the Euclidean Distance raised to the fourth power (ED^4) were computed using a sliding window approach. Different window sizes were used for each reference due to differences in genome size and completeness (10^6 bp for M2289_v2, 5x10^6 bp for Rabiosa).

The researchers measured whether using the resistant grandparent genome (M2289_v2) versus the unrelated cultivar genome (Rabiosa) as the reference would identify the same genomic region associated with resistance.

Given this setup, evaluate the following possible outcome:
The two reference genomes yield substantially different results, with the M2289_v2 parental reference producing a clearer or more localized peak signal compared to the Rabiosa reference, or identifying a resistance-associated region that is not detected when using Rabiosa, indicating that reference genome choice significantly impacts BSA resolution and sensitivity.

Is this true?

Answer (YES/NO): NO